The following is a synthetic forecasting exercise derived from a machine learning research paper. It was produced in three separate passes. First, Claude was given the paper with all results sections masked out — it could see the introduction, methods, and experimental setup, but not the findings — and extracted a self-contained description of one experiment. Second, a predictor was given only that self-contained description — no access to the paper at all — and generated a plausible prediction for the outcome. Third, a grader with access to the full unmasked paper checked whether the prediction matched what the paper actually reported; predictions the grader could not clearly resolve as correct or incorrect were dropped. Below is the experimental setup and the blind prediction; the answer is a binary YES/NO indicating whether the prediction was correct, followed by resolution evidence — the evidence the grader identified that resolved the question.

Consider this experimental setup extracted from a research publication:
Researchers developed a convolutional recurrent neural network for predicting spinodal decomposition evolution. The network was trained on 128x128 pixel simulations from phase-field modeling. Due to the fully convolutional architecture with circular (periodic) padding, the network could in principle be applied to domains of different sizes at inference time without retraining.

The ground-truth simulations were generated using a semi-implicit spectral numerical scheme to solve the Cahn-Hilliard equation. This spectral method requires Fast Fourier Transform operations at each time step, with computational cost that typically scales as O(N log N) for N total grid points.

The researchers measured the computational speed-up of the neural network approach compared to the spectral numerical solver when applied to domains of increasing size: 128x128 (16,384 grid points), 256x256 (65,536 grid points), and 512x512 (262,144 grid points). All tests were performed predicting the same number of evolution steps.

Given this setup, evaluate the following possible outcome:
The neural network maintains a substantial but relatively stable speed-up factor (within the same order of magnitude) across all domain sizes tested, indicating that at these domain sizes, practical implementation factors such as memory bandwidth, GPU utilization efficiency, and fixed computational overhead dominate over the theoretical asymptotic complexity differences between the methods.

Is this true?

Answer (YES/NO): NO